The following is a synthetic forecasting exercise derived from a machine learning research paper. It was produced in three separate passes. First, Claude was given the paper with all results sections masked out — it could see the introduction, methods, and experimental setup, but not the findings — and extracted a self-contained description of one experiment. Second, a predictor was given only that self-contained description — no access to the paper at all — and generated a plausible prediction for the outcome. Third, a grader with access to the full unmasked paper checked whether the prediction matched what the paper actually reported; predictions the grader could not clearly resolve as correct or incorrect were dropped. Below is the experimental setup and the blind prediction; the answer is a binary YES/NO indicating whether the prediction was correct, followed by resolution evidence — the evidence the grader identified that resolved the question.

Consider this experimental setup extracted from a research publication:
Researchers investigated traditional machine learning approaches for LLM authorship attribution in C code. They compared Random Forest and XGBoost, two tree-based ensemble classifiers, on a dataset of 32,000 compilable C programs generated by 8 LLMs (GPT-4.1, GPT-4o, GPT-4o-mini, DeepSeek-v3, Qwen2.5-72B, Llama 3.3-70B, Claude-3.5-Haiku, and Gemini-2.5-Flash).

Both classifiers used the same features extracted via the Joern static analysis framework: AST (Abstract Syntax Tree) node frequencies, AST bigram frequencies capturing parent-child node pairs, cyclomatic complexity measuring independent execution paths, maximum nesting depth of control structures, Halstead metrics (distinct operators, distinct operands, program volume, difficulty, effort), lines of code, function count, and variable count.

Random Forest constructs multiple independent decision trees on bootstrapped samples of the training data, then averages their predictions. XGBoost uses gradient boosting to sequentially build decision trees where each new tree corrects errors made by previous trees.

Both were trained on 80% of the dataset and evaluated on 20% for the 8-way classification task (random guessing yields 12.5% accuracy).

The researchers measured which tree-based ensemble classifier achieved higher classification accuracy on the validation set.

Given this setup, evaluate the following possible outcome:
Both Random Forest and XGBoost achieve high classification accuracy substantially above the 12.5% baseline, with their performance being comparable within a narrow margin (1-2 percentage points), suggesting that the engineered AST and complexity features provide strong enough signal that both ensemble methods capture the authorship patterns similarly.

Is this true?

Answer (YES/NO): NO